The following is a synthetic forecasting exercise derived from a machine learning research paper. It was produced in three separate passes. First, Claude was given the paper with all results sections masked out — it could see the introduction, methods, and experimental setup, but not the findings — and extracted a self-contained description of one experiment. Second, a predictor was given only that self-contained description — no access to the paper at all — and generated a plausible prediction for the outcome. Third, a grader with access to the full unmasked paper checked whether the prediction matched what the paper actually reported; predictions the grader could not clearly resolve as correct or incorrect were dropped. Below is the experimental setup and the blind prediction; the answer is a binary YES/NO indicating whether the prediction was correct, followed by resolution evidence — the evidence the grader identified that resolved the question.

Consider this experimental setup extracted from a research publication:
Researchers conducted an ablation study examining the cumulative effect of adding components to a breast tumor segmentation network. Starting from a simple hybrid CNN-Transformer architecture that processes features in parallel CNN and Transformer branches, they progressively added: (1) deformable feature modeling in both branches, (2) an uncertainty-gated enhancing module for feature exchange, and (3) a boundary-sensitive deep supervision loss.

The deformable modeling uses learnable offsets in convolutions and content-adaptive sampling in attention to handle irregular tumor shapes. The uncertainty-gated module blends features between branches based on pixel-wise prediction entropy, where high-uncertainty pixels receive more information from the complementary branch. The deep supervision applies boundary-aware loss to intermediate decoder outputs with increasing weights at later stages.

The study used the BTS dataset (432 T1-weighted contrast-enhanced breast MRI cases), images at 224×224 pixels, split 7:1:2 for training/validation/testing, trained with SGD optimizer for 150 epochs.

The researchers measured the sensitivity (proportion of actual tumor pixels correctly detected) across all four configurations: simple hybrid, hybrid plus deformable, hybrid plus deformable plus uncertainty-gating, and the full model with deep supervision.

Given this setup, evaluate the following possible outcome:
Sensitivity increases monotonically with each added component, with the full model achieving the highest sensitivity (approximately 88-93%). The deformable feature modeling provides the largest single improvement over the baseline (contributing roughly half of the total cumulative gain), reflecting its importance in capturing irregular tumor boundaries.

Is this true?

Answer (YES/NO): NO